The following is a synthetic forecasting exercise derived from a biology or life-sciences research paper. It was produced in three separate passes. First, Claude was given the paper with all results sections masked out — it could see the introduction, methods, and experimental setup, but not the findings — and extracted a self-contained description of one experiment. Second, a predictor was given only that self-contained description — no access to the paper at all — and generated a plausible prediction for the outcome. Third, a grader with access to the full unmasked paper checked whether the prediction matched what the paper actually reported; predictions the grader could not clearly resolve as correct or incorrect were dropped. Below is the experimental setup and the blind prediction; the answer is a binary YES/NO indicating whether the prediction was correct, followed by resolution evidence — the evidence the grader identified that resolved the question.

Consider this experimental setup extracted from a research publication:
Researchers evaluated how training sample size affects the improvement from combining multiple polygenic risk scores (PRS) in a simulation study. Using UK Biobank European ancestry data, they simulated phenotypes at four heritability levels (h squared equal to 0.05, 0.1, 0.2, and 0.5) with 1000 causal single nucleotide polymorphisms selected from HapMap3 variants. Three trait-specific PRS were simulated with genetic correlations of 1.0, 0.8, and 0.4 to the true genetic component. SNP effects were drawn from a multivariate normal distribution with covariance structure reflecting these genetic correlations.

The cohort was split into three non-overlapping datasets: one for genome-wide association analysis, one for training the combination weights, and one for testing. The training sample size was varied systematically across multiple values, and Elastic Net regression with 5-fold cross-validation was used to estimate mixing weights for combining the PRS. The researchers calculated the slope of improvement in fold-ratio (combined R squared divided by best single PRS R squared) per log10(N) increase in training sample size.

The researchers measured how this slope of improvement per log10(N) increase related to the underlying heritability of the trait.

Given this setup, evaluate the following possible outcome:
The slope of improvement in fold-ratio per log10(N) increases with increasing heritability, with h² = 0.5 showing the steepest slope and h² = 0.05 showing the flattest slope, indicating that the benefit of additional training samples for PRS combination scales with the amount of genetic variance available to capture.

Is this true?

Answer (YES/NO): NO